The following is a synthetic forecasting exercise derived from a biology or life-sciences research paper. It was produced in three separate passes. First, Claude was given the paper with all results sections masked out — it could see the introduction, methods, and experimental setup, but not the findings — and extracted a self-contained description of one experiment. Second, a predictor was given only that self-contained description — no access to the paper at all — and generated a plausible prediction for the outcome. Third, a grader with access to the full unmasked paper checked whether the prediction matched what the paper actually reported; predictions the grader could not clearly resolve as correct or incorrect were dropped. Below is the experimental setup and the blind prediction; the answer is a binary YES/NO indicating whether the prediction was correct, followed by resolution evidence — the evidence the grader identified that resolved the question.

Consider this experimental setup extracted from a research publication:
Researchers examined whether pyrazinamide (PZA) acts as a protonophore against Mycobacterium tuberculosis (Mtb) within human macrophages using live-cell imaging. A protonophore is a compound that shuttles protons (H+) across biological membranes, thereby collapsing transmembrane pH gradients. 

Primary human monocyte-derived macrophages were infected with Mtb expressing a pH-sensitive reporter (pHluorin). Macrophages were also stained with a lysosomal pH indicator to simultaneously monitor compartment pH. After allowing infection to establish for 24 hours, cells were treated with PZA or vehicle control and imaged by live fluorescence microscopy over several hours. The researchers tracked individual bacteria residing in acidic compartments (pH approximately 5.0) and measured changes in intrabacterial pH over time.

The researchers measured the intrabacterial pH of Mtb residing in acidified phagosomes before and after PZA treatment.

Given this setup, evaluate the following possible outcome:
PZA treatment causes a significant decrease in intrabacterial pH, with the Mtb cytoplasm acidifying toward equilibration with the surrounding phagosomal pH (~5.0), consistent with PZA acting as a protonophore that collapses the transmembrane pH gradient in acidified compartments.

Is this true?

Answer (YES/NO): YES